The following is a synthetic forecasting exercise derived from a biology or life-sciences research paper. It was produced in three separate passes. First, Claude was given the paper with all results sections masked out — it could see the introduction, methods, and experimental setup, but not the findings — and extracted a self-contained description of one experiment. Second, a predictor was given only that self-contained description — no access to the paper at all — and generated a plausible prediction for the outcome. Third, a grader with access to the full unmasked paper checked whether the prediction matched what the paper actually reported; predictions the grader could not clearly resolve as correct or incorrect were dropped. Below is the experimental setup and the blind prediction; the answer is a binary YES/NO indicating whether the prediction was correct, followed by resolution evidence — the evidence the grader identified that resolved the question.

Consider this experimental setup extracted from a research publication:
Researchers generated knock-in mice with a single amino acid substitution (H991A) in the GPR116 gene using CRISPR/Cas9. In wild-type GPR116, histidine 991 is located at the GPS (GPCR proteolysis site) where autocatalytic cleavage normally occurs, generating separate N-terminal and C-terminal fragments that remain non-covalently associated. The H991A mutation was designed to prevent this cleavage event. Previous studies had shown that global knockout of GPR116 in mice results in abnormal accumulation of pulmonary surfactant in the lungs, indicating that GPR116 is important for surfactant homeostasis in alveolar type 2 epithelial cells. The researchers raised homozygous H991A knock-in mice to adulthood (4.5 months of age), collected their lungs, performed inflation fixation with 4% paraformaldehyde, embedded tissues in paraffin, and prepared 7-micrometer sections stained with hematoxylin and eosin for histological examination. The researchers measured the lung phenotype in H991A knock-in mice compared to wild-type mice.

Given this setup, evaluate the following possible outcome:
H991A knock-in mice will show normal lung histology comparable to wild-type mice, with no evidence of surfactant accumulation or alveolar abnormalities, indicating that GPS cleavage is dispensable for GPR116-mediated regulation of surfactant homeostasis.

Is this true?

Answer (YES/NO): NO